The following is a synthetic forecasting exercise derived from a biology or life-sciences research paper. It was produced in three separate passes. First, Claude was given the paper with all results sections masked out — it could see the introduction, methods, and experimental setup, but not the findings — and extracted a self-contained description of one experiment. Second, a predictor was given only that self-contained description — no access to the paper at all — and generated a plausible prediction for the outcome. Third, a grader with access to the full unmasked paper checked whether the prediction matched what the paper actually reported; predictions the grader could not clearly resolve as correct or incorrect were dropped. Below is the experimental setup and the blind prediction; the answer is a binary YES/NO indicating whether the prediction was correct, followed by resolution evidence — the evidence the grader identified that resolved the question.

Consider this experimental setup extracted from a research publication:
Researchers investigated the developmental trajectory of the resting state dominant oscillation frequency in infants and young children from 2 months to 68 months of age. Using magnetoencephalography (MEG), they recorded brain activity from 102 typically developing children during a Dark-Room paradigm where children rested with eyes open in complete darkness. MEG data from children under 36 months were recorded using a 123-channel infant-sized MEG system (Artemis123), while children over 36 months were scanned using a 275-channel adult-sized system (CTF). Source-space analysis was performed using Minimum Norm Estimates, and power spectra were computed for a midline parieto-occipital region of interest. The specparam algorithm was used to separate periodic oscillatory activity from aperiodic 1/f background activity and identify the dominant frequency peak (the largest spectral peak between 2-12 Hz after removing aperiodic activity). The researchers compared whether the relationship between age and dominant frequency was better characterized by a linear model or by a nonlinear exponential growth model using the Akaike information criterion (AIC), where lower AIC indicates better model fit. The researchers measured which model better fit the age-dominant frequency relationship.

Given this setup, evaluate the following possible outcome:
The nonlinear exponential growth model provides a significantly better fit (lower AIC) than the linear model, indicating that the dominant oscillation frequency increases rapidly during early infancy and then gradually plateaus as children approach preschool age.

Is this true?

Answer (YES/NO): YES